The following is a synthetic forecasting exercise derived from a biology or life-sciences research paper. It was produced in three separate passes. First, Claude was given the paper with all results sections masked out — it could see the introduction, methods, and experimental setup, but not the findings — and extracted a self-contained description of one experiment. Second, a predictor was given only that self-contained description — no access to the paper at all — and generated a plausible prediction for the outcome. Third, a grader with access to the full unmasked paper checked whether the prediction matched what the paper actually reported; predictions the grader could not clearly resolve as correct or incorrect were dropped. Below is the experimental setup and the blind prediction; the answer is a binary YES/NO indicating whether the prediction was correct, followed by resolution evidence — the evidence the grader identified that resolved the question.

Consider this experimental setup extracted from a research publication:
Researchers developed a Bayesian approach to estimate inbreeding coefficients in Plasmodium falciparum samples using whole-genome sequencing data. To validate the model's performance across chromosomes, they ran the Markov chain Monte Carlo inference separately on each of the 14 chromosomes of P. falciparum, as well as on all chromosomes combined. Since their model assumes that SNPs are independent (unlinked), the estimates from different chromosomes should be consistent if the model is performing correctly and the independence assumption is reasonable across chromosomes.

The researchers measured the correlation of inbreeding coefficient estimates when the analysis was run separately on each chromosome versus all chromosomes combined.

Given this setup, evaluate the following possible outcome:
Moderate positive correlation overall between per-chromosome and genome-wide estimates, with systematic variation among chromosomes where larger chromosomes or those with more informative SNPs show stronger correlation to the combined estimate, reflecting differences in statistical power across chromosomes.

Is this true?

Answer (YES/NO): NO